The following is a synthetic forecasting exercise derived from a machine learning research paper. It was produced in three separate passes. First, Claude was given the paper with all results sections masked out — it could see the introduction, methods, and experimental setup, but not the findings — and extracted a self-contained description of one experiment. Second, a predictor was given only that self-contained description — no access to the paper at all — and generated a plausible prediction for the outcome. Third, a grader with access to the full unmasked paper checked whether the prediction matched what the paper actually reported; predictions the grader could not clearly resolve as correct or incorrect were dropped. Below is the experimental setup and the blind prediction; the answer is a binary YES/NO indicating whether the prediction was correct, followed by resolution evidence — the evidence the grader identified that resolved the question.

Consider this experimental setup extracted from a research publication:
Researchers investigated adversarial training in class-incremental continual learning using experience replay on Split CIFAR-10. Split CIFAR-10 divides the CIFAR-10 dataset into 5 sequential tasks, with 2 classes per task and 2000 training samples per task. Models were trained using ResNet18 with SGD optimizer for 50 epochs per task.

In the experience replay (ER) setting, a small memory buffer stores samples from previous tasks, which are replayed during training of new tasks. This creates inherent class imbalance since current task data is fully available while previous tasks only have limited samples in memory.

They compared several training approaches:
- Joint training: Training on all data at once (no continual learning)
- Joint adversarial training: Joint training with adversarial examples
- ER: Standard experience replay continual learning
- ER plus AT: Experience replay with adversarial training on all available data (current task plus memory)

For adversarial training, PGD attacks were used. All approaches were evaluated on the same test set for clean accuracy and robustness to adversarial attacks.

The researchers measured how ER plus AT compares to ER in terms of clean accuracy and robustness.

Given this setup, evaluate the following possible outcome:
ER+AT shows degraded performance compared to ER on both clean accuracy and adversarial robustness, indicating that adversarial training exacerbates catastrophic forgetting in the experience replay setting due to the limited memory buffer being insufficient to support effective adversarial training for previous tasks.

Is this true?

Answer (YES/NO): NO